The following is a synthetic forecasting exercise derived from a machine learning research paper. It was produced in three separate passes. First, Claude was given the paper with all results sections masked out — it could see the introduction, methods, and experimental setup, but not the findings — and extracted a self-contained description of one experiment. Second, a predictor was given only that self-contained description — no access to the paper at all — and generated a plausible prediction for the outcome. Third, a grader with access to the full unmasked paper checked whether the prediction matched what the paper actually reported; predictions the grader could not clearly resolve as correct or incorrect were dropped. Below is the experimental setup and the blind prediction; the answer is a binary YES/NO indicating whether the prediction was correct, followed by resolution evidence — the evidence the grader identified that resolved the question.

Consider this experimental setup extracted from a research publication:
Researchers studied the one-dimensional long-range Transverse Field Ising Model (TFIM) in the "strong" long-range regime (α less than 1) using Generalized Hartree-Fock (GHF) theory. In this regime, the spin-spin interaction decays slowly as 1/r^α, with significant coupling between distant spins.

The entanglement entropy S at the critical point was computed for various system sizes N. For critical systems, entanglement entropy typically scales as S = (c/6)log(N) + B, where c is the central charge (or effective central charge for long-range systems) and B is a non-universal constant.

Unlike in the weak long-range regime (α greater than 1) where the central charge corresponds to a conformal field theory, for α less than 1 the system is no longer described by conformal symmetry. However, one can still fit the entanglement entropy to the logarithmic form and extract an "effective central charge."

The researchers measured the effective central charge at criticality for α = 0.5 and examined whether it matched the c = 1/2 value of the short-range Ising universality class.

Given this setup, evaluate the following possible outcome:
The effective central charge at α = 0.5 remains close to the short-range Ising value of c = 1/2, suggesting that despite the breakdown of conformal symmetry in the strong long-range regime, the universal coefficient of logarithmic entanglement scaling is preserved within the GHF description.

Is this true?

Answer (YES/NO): NO